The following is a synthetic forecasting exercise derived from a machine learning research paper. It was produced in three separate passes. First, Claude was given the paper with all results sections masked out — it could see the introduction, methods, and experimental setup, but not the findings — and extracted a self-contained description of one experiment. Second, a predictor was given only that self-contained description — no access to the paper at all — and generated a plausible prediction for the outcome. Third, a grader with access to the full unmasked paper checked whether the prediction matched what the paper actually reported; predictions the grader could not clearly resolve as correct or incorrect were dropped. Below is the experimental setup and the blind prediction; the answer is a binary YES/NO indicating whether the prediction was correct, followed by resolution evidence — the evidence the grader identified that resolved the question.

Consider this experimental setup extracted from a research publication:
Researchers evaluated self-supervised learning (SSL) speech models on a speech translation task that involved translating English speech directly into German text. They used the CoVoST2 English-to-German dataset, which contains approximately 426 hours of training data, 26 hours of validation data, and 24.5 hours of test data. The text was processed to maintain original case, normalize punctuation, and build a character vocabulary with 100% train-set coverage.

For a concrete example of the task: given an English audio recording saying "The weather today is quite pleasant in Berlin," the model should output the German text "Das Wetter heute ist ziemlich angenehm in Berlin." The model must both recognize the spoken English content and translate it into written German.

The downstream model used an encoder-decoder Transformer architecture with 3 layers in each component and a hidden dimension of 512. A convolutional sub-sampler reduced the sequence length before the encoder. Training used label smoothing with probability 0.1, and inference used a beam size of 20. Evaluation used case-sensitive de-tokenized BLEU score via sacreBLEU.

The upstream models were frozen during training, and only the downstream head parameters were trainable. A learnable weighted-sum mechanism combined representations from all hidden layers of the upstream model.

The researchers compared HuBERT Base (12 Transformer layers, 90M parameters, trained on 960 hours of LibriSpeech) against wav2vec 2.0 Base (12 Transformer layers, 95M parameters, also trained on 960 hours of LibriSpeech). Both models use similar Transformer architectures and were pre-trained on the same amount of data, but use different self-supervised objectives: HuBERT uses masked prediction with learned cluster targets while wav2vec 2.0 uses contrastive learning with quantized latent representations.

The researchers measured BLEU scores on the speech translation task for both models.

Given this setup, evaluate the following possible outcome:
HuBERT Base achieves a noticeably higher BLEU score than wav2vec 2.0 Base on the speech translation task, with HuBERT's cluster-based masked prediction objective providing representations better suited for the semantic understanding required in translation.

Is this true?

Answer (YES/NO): NO